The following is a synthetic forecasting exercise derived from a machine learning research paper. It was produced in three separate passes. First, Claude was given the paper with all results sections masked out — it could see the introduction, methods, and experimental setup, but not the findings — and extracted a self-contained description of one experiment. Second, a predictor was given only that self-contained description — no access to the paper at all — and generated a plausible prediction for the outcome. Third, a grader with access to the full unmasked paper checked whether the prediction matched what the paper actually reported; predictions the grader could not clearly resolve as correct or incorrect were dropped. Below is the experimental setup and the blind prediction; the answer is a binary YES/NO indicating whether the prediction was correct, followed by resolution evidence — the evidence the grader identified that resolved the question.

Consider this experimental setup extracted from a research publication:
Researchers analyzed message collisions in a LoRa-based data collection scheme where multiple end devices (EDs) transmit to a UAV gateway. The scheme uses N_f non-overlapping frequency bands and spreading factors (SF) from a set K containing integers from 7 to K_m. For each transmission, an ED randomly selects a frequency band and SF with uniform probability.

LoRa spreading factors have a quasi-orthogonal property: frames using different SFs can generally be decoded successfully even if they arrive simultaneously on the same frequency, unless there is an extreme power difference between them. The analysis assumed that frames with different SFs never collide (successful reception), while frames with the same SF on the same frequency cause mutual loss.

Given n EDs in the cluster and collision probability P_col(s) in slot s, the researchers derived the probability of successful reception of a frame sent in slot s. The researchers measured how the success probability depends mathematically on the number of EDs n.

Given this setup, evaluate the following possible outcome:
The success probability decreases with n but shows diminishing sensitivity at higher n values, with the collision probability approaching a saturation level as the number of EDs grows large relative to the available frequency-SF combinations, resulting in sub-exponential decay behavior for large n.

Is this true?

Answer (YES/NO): NO